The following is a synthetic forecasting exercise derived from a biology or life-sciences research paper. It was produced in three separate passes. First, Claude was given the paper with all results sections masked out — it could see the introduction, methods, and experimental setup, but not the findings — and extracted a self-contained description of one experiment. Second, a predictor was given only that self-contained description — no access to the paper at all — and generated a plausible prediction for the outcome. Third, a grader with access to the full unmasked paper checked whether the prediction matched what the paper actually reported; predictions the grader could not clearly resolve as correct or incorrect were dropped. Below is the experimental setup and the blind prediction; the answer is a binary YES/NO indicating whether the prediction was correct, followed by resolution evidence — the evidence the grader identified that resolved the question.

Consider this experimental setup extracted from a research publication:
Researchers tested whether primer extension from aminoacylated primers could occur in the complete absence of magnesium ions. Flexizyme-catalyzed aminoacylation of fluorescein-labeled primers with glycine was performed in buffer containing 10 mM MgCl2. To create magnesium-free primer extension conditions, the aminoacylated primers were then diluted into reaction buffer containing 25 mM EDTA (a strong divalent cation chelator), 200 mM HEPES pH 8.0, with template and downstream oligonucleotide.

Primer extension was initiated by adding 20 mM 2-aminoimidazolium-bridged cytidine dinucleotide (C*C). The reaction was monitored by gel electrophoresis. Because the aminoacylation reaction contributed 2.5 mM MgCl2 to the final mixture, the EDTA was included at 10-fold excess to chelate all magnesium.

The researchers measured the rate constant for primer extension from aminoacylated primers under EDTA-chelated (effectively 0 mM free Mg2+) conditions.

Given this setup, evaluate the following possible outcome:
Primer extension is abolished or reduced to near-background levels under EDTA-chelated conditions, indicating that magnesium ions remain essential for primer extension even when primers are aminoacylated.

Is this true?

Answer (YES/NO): NO